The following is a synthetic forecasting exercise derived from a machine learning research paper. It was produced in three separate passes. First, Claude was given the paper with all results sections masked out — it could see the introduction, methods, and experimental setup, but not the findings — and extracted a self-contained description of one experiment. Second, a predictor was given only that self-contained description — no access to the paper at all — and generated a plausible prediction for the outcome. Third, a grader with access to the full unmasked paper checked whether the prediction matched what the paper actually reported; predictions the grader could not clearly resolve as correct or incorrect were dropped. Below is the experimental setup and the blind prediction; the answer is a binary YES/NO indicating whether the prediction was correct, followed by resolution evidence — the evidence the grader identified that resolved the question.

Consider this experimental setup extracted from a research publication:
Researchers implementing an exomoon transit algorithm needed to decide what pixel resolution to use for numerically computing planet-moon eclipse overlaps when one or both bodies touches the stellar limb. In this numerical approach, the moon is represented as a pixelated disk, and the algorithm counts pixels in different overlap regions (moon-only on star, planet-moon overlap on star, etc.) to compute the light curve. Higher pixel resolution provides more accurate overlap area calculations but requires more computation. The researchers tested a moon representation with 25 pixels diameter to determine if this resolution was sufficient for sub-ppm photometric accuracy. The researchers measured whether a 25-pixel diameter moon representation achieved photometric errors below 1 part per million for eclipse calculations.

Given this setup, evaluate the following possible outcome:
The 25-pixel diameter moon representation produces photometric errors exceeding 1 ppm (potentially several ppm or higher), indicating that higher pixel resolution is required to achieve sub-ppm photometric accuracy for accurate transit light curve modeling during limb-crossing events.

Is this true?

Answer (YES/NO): NO